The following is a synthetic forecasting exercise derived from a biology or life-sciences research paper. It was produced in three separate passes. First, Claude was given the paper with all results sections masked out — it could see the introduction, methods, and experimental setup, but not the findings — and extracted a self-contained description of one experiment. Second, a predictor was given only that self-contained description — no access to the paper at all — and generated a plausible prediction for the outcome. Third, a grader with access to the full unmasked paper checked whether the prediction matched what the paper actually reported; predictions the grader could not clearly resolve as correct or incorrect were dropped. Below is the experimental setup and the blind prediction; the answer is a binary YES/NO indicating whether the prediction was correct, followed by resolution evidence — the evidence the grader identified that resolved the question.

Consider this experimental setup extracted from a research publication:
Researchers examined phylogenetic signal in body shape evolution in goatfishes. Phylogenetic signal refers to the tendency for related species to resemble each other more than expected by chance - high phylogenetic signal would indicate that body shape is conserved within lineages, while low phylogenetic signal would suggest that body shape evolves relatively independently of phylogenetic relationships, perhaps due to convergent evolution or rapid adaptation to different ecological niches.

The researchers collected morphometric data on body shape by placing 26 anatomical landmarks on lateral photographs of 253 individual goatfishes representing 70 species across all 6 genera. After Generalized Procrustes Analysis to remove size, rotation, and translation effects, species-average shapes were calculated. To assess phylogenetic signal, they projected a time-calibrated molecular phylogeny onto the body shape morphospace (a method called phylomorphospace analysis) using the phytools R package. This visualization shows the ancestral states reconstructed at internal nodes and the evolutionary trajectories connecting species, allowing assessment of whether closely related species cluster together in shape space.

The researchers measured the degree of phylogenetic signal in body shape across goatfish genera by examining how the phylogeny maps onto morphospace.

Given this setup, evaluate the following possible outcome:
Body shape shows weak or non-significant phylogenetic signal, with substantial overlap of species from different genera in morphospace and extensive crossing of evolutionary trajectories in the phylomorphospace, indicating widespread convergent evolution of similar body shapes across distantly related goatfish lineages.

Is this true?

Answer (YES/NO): NO